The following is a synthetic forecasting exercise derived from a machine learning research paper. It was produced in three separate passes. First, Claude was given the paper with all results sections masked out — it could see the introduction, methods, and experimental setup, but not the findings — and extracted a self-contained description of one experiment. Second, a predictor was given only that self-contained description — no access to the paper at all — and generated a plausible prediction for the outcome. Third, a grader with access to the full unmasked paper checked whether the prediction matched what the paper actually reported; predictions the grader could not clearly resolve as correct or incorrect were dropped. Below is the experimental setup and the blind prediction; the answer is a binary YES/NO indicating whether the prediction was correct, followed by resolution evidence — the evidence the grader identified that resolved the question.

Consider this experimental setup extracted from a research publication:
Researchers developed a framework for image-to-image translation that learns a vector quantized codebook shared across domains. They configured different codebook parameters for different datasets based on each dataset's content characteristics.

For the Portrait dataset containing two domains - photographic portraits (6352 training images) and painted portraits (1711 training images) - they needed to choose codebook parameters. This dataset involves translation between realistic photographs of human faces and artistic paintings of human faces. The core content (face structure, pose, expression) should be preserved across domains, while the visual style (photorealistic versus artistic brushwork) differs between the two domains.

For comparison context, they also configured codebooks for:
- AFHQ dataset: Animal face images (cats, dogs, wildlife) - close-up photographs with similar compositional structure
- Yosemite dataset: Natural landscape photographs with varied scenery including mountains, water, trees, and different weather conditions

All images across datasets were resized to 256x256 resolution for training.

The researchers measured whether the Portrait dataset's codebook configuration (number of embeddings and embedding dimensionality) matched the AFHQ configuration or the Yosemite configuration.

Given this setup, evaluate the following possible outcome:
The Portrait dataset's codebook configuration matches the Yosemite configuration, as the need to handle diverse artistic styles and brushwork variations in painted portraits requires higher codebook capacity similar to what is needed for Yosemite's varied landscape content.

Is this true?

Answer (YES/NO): NO